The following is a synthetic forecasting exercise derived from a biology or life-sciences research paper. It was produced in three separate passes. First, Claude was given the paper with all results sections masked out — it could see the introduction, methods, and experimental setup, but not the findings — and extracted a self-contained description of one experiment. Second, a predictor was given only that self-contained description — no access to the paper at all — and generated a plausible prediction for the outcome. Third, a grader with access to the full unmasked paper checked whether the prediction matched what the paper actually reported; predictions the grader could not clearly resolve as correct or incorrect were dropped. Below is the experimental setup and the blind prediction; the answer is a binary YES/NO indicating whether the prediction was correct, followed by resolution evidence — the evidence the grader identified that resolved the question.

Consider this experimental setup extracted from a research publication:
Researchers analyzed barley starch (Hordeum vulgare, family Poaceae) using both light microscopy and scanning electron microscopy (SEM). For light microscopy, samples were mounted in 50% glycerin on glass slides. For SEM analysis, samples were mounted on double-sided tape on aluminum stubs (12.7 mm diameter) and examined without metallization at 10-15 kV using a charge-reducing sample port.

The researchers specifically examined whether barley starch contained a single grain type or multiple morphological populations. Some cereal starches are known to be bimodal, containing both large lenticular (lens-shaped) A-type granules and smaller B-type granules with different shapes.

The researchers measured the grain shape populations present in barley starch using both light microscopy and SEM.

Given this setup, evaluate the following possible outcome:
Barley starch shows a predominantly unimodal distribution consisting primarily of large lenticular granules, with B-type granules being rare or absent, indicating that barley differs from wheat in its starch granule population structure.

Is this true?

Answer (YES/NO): NO